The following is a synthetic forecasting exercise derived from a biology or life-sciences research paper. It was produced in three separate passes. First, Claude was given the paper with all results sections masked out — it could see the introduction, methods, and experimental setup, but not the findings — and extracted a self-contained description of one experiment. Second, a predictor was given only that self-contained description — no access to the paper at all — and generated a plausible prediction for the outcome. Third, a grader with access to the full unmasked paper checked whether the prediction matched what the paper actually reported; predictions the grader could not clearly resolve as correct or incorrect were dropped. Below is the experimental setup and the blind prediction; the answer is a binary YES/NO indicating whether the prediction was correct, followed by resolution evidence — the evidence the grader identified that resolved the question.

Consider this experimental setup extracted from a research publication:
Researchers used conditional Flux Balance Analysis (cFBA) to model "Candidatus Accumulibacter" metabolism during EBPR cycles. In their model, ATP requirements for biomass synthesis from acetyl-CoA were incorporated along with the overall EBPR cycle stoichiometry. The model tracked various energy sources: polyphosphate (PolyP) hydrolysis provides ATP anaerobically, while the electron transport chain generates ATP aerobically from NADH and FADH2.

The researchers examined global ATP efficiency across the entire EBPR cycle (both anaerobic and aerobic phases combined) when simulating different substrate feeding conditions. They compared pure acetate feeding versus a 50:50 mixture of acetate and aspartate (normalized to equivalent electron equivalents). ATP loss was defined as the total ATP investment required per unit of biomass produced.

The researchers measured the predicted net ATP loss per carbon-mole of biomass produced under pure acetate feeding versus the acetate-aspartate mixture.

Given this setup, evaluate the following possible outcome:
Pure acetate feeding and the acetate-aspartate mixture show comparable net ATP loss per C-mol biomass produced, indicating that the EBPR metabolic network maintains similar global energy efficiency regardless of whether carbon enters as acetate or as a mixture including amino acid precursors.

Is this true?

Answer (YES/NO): NO